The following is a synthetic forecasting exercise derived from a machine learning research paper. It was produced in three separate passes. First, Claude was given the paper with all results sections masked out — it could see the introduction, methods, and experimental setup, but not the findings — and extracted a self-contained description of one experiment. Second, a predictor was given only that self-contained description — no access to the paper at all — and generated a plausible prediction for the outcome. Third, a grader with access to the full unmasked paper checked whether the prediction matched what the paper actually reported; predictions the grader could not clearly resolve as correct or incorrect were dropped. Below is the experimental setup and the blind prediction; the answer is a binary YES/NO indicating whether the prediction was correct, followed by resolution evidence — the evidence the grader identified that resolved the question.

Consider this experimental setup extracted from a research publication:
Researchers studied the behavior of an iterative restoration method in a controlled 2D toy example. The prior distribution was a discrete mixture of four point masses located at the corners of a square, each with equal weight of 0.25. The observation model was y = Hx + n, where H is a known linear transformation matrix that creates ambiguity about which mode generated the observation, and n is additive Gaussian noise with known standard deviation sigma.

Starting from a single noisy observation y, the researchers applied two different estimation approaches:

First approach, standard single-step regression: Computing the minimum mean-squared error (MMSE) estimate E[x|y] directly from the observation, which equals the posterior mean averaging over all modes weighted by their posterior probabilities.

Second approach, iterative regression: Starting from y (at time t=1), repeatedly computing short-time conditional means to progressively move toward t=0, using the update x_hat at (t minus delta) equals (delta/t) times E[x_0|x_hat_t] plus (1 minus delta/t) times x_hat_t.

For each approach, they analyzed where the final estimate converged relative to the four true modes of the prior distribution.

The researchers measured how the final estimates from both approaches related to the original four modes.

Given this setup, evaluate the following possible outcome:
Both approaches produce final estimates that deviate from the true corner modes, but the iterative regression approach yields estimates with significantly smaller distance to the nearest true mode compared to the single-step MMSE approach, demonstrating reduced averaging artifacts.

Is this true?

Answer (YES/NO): NO